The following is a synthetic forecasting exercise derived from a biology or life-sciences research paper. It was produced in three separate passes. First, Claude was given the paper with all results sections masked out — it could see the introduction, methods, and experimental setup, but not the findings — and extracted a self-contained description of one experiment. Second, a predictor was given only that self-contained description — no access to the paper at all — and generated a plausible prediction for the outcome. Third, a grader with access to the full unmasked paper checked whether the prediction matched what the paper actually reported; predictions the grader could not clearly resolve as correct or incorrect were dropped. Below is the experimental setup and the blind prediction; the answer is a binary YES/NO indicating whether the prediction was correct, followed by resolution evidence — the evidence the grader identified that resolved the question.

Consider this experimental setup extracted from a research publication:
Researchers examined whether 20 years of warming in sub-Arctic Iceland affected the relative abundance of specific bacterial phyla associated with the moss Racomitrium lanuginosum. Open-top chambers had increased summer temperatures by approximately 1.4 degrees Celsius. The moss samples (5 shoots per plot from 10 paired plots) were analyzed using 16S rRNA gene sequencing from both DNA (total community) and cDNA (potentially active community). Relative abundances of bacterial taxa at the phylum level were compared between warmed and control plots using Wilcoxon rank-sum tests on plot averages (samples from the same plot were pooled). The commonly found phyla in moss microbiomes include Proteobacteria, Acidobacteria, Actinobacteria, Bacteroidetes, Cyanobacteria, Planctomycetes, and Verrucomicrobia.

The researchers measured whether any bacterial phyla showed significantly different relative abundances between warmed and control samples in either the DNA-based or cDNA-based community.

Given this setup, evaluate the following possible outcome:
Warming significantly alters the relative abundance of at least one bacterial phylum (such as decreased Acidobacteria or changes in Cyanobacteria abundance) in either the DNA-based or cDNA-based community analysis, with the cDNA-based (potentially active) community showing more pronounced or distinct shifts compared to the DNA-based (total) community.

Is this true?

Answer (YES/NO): NO